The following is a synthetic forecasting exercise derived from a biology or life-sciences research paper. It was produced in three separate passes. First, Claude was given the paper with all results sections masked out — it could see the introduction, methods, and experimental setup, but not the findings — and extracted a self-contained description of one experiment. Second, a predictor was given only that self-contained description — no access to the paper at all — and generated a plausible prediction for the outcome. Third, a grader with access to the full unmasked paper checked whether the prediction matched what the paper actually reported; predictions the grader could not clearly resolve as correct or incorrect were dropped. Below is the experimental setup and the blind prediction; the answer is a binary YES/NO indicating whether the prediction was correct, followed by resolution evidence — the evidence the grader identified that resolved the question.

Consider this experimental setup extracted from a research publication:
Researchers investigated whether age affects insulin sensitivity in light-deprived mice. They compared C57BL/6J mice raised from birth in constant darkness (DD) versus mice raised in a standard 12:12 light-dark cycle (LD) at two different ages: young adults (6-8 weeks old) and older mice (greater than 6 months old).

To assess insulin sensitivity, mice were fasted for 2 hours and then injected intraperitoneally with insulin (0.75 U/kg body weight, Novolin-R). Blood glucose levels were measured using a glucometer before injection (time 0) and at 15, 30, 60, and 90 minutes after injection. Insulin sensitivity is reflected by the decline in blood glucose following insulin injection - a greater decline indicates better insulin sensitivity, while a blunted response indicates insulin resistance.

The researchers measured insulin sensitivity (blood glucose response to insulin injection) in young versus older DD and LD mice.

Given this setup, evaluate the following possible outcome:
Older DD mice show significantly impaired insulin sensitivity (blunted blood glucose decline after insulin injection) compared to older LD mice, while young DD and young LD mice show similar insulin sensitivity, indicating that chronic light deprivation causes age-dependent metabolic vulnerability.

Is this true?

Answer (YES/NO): YES